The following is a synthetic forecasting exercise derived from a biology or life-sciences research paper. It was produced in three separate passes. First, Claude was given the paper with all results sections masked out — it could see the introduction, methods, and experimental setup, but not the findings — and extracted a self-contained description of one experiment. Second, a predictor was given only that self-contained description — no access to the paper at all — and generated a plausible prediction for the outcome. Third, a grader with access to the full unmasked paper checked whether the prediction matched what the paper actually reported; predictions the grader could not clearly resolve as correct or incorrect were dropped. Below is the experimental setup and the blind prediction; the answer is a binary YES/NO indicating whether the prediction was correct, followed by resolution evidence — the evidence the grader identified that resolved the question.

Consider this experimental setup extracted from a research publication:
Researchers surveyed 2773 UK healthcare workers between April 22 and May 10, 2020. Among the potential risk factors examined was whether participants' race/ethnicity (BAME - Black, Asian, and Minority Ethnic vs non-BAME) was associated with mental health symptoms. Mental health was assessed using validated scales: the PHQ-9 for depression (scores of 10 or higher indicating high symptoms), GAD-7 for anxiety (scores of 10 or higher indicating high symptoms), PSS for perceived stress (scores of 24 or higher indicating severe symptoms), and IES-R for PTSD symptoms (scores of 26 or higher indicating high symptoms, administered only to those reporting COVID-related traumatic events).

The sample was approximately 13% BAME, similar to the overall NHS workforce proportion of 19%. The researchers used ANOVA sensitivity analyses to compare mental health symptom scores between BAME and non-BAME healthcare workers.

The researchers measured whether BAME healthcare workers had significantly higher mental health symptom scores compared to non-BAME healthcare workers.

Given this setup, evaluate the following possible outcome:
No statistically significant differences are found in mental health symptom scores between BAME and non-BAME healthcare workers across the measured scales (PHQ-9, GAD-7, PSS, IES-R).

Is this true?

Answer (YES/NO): NO